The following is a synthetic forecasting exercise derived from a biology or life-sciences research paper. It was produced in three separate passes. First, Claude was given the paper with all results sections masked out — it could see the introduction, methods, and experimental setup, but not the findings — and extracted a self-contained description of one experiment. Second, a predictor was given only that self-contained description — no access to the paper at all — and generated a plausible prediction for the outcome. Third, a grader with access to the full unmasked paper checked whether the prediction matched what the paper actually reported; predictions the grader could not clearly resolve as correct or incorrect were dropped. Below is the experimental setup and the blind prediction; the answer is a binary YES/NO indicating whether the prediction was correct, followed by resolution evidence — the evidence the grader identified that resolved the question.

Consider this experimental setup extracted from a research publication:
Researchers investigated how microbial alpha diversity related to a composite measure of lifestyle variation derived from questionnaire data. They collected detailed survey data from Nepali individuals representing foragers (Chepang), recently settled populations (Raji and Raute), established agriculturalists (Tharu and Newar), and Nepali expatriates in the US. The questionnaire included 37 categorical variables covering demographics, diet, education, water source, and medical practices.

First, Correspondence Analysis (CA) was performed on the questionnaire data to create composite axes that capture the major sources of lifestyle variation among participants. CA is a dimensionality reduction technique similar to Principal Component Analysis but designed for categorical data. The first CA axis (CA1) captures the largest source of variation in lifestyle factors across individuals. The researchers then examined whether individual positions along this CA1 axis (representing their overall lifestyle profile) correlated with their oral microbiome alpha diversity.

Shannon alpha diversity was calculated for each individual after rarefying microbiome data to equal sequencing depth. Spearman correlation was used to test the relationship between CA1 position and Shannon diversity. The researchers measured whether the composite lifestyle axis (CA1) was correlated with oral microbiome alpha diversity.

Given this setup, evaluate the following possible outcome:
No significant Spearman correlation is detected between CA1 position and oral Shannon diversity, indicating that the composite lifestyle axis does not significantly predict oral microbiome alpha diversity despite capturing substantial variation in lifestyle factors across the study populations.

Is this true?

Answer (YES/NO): YES